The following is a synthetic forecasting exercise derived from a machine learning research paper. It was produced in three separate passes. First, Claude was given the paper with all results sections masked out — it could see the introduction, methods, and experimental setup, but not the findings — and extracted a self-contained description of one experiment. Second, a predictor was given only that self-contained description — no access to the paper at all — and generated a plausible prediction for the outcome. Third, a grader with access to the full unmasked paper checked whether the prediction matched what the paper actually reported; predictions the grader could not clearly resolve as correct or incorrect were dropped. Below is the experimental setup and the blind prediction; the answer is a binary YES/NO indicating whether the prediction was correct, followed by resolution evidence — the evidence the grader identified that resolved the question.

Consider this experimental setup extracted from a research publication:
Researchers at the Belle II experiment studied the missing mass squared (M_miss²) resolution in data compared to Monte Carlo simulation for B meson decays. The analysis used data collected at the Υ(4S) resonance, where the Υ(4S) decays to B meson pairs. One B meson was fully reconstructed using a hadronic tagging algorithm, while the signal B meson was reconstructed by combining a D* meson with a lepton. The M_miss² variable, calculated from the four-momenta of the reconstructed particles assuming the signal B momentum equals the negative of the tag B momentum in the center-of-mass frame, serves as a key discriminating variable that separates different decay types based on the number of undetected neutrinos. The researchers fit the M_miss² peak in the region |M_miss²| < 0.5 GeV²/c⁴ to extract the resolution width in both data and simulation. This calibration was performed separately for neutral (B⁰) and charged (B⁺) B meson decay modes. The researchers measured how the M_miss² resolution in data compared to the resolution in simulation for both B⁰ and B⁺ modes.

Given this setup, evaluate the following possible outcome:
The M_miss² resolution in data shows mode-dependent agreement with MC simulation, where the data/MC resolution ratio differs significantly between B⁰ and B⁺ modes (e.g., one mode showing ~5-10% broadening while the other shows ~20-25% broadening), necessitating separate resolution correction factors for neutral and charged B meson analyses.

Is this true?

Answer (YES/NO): NO